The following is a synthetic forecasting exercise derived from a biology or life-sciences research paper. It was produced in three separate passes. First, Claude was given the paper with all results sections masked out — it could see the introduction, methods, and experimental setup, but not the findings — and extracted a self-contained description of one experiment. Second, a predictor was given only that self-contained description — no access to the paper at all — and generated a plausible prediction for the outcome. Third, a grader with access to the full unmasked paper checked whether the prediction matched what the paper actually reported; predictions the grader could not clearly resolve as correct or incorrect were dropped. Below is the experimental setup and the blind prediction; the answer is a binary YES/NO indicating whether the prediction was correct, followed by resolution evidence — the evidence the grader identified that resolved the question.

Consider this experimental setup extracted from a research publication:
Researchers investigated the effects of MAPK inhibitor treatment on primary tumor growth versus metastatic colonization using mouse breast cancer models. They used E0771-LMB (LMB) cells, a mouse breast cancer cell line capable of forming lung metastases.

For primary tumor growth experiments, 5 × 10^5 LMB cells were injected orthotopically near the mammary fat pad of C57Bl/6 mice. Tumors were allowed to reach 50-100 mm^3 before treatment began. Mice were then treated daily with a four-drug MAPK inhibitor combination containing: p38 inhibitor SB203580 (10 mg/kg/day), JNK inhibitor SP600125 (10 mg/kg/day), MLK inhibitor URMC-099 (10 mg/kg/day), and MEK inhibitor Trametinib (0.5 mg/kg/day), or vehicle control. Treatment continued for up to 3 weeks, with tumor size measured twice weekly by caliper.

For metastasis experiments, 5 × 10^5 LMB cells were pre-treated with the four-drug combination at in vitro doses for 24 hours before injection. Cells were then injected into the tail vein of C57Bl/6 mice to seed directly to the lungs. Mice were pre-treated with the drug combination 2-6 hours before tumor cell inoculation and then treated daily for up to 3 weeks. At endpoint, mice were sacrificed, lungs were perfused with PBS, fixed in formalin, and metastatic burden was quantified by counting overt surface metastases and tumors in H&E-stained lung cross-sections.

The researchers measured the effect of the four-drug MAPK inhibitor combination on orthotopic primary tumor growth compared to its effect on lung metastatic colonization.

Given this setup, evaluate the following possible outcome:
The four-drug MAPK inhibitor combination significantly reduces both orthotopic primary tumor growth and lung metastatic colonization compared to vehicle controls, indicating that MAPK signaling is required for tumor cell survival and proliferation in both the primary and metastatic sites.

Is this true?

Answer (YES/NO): NO